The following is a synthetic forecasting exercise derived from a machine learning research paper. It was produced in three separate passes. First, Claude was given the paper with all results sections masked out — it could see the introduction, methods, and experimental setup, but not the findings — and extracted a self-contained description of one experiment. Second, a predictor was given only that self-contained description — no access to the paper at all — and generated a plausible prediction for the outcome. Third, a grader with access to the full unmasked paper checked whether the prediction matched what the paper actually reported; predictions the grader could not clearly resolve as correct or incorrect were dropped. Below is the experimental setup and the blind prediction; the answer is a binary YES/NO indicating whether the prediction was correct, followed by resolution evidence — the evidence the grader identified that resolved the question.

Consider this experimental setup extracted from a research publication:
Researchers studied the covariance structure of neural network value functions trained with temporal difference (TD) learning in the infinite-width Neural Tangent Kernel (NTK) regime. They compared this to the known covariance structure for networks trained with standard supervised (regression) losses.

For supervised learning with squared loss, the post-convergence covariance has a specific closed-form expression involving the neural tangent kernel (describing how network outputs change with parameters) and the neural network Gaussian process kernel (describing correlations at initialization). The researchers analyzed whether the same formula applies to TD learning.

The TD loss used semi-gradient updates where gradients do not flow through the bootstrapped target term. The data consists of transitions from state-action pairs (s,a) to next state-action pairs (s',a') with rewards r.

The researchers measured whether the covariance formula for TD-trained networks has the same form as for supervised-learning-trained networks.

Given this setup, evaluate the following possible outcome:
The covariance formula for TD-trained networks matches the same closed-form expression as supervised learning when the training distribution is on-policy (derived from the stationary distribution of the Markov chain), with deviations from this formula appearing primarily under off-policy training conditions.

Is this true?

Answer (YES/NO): NO